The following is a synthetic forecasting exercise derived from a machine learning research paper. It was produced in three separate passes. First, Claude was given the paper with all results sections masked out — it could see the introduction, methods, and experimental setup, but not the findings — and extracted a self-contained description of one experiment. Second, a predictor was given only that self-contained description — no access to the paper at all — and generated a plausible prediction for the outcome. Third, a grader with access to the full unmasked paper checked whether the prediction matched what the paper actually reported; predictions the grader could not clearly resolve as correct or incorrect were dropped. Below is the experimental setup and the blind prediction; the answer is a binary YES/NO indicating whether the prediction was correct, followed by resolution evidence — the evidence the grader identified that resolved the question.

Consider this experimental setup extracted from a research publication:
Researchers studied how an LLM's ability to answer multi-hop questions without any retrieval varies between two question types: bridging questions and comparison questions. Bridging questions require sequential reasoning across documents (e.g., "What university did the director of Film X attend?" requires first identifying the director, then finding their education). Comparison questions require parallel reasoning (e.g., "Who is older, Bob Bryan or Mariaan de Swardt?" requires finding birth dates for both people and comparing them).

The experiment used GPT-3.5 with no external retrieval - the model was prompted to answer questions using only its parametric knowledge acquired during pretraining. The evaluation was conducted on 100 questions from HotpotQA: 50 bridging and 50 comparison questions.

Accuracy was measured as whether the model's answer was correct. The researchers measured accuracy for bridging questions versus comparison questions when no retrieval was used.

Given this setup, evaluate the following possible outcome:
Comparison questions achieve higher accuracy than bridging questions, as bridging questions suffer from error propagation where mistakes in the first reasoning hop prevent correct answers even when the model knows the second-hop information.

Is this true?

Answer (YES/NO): YES